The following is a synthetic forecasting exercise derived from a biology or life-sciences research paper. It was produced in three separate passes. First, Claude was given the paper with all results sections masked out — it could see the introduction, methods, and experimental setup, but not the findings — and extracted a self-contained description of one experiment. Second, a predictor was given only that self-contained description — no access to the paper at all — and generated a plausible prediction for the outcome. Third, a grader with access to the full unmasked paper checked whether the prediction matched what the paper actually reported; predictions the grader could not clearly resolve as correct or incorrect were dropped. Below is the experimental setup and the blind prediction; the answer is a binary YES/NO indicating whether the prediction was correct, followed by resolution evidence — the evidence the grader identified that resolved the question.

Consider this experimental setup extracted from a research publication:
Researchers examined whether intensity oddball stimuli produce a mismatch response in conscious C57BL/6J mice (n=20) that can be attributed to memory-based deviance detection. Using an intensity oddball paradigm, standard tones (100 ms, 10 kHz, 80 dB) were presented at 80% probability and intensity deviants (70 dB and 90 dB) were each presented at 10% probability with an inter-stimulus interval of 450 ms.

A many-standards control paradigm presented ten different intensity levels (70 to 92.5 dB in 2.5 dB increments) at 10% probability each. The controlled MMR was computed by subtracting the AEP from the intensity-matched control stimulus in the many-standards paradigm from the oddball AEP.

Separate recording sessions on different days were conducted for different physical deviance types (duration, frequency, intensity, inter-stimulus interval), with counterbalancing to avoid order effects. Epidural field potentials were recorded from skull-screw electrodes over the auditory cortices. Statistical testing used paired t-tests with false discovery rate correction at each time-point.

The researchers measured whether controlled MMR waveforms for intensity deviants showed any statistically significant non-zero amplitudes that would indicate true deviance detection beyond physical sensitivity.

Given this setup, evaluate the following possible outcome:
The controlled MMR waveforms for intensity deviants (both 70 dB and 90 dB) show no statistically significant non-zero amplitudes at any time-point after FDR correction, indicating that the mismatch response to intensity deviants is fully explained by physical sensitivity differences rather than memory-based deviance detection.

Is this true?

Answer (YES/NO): YES